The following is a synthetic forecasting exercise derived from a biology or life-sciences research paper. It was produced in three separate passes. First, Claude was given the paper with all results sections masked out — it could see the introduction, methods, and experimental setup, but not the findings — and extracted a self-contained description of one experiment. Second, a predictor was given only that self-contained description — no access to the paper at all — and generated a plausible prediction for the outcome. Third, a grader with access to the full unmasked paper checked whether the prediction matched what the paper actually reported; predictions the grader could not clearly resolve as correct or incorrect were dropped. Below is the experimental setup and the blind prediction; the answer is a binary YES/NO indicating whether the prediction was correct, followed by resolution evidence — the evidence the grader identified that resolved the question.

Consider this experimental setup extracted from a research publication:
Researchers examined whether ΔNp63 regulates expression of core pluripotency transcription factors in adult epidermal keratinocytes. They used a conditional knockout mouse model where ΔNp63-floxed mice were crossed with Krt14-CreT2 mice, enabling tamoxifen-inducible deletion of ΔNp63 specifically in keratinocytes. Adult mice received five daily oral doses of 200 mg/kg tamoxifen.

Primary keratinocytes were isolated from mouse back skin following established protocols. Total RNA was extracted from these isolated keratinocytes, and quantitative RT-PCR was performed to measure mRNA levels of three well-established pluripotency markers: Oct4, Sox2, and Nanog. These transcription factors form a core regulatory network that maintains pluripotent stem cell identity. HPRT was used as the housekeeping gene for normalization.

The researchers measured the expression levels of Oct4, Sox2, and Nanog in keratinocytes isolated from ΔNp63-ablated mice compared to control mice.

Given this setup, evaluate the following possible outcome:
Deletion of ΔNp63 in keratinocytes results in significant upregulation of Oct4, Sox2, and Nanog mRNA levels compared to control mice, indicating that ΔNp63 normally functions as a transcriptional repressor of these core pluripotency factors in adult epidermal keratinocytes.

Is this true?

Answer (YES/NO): NO